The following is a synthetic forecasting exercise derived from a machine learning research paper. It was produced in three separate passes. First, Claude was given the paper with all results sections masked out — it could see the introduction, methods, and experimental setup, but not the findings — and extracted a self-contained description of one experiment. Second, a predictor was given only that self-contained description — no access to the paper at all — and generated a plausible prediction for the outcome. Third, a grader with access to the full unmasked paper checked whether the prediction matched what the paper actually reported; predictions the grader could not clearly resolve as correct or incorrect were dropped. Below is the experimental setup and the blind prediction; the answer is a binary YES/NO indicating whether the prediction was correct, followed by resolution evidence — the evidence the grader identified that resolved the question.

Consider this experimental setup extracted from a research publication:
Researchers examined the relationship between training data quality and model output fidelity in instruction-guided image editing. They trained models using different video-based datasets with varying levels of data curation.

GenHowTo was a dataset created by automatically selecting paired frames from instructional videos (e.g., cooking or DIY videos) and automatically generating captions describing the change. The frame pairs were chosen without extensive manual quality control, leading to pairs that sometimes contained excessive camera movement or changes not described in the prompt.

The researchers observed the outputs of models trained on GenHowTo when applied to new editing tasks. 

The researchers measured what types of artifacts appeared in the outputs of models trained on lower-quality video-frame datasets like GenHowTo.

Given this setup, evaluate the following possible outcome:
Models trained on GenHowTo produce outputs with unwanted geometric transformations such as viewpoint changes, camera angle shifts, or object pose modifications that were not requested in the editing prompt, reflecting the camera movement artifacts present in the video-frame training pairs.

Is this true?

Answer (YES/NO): NO